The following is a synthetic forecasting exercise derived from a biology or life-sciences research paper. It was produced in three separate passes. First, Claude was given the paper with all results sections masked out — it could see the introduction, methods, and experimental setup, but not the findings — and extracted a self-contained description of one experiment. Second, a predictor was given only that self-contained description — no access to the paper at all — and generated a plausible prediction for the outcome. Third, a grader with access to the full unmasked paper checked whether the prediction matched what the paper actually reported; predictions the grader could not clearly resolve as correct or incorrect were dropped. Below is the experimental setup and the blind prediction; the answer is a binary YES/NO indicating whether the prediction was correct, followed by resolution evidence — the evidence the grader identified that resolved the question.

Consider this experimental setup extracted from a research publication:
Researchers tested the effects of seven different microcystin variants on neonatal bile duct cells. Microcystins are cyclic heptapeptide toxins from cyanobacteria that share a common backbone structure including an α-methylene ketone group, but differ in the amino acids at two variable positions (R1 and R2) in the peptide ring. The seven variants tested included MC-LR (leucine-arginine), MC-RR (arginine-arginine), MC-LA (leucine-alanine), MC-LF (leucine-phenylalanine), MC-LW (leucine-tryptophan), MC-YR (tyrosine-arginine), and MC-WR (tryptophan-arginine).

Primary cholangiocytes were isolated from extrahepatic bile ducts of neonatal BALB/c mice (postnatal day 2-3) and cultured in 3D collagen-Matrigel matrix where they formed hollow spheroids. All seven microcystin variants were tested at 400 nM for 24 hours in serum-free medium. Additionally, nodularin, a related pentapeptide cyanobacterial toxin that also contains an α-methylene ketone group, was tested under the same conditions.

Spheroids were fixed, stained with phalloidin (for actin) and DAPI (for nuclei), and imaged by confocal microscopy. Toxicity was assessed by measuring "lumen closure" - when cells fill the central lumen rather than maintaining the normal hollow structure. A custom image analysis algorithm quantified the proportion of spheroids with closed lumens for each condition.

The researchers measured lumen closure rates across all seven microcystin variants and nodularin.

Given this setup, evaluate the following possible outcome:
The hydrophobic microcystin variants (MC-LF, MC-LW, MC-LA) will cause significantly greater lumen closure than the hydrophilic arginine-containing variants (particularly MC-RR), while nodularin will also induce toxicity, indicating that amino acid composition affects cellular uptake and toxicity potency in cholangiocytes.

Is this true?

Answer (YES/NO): NO